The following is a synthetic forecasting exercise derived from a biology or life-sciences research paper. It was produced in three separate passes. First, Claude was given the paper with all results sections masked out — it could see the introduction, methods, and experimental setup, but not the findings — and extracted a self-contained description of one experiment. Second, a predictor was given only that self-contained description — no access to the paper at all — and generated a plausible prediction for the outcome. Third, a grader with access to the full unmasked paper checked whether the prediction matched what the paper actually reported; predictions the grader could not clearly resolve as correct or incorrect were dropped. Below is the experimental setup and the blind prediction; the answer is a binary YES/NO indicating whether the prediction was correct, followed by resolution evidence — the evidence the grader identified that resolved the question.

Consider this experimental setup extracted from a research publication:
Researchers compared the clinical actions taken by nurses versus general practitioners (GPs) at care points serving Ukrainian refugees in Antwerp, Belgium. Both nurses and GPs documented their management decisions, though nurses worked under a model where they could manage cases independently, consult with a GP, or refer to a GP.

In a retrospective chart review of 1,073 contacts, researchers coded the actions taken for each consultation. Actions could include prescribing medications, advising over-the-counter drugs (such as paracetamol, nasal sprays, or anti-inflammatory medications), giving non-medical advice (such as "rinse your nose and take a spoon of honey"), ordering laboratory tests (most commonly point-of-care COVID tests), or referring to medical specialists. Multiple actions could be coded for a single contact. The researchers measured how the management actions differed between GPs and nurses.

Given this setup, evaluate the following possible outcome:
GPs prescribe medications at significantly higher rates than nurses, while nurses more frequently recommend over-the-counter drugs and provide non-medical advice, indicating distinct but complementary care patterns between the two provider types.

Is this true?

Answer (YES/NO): YES